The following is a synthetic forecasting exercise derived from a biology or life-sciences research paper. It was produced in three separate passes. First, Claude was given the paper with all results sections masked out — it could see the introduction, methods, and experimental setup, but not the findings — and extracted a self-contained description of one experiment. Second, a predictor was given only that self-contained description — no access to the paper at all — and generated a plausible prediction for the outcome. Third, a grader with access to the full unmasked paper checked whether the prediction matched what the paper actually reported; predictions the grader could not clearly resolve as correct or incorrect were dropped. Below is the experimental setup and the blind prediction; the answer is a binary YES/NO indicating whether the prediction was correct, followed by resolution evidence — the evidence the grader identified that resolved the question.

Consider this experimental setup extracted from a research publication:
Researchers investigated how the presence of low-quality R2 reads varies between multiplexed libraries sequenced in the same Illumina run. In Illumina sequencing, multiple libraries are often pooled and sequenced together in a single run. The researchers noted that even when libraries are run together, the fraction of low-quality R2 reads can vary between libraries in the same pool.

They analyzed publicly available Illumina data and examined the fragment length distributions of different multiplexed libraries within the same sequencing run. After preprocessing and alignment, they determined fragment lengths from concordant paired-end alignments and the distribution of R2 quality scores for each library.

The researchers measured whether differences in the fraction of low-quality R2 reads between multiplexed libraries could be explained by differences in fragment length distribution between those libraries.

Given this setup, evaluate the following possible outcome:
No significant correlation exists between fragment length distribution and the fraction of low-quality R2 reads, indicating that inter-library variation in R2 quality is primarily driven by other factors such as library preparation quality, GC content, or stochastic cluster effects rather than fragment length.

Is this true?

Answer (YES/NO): NO